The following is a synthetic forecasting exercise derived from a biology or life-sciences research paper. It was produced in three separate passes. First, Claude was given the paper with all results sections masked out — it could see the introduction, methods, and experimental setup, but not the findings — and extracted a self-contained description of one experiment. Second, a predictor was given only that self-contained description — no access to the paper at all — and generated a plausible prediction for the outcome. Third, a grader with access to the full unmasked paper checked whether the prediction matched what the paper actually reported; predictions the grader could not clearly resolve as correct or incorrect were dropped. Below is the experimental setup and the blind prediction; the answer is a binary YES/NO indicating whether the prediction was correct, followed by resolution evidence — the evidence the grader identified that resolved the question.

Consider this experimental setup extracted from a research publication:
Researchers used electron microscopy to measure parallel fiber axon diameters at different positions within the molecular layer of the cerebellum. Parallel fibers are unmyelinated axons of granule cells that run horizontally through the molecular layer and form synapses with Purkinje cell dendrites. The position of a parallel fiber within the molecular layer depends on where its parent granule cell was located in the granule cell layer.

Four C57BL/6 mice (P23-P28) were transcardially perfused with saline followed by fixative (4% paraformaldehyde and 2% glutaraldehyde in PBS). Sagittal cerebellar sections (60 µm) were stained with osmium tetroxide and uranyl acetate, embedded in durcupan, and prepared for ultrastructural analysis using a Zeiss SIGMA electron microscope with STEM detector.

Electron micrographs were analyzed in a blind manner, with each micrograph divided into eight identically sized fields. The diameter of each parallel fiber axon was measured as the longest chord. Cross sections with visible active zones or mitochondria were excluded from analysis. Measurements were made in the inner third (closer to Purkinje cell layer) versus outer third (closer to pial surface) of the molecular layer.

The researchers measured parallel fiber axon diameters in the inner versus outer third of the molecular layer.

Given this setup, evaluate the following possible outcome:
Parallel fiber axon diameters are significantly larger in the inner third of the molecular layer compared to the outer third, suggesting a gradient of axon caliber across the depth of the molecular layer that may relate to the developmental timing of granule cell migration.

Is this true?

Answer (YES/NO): YES